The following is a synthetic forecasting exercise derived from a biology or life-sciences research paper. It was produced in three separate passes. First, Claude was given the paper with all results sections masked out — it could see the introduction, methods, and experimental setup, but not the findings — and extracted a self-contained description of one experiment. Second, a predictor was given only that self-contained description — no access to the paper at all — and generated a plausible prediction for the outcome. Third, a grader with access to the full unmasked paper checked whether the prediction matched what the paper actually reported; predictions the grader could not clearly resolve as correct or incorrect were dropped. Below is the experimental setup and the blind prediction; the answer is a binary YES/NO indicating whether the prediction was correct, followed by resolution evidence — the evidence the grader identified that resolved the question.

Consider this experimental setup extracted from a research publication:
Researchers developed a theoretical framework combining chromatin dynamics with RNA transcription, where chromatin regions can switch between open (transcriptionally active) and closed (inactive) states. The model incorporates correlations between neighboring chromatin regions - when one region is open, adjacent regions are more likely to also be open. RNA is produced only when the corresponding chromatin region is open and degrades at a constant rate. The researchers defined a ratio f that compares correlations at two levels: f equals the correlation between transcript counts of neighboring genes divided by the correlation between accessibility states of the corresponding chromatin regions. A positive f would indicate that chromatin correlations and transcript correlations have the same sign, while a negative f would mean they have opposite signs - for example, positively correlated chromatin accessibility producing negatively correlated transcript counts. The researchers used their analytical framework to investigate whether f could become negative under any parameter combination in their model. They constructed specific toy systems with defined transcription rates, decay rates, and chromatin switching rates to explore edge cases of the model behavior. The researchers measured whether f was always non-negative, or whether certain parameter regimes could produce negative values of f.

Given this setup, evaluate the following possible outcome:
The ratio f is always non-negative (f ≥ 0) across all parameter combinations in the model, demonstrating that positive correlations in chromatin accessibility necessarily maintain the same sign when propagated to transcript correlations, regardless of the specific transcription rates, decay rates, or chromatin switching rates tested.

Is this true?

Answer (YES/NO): NO